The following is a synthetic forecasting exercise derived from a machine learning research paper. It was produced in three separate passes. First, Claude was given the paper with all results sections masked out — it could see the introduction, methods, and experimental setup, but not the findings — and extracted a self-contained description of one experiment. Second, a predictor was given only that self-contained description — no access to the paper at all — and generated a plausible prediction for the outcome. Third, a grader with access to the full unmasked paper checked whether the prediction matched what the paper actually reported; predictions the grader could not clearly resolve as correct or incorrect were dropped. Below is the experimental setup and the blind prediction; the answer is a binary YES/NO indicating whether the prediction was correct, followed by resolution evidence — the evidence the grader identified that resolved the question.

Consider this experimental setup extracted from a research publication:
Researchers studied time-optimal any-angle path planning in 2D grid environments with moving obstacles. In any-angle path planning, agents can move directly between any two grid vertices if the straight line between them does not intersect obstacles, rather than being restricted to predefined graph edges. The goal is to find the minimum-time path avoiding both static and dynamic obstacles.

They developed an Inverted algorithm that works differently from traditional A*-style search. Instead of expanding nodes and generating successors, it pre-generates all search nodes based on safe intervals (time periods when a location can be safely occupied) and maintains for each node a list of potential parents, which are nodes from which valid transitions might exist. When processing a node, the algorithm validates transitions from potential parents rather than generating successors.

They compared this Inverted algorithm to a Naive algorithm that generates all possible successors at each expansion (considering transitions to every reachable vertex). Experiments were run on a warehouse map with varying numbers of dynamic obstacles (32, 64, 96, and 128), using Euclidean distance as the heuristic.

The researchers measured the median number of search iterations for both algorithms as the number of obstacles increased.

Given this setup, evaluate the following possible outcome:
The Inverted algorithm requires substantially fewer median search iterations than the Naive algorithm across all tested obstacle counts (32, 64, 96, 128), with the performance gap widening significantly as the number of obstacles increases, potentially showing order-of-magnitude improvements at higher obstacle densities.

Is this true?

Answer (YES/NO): NO